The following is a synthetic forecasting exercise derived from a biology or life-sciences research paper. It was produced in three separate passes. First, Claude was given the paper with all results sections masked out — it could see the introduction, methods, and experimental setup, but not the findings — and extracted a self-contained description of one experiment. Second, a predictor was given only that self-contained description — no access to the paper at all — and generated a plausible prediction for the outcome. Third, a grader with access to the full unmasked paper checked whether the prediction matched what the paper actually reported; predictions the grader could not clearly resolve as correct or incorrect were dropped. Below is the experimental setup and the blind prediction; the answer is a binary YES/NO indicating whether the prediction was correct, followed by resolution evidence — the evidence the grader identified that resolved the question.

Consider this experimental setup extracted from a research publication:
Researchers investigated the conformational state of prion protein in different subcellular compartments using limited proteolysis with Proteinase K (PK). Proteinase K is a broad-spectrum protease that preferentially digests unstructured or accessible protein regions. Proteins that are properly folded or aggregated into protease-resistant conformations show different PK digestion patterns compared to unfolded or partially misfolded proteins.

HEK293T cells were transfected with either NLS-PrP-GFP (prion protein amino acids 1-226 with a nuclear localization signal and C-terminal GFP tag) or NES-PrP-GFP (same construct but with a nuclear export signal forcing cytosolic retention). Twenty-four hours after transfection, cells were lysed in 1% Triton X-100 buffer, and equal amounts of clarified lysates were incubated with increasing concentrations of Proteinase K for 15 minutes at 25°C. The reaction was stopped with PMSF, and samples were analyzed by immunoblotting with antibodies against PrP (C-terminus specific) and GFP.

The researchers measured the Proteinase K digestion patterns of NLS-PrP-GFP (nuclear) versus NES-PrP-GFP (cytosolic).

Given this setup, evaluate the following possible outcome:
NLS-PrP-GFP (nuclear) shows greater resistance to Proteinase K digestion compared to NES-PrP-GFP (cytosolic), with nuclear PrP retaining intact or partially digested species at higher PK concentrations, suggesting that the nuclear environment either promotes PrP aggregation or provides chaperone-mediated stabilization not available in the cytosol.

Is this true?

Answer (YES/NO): NO